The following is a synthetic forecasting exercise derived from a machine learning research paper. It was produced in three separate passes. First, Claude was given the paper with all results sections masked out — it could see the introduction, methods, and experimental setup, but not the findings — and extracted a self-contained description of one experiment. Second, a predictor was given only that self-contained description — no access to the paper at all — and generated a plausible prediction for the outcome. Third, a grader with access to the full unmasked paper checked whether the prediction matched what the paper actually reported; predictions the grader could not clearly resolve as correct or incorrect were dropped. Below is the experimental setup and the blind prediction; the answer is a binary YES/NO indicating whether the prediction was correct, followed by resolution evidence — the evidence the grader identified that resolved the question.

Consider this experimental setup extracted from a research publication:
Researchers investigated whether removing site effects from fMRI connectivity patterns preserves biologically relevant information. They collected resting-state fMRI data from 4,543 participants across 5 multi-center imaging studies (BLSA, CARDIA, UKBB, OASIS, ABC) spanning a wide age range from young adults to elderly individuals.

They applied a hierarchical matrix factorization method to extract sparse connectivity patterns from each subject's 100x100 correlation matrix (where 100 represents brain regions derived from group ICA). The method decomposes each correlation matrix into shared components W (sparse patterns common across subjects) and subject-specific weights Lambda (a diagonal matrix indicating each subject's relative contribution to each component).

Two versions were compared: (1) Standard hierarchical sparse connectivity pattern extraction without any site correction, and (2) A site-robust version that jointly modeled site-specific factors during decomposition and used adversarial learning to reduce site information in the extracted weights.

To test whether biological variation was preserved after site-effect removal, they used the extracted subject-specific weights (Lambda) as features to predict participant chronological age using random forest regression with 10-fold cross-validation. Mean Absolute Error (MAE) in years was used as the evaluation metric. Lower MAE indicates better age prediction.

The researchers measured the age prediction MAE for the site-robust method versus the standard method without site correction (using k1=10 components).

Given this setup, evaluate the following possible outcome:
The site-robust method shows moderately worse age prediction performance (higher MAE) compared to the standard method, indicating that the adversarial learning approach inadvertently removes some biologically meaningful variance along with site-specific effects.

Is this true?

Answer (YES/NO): NO